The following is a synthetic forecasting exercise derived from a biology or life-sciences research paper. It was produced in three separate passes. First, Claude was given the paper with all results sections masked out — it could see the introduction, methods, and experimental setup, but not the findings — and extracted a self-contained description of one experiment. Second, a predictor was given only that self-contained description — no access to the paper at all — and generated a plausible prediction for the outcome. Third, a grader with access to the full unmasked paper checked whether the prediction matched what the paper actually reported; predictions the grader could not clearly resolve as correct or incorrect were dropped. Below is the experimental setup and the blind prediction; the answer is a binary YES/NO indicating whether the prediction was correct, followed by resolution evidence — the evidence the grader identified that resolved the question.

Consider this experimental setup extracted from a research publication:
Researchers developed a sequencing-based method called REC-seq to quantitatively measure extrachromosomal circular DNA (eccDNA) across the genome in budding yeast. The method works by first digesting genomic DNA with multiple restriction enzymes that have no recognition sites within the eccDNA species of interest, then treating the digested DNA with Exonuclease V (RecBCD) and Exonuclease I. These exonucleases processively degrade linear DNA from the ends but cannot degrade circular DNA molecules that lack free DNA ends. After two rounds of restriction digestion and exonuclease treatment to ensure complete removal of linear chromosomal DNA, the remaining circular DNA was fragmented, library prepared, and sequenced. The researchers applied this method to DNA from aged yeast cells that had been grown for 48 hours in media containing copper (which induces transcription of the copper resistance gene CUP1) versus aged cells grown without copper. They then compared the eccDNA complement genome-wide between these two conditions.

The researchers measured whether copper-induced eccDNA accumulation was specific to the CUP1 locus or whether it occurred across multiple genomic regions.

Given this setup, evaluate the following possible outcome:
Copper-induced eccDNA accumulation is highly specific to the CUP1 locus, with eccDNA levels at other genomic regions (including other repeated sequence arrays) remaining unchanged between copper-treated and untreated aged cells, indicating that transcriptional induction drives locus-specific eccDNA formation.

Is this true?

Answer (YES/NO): YES